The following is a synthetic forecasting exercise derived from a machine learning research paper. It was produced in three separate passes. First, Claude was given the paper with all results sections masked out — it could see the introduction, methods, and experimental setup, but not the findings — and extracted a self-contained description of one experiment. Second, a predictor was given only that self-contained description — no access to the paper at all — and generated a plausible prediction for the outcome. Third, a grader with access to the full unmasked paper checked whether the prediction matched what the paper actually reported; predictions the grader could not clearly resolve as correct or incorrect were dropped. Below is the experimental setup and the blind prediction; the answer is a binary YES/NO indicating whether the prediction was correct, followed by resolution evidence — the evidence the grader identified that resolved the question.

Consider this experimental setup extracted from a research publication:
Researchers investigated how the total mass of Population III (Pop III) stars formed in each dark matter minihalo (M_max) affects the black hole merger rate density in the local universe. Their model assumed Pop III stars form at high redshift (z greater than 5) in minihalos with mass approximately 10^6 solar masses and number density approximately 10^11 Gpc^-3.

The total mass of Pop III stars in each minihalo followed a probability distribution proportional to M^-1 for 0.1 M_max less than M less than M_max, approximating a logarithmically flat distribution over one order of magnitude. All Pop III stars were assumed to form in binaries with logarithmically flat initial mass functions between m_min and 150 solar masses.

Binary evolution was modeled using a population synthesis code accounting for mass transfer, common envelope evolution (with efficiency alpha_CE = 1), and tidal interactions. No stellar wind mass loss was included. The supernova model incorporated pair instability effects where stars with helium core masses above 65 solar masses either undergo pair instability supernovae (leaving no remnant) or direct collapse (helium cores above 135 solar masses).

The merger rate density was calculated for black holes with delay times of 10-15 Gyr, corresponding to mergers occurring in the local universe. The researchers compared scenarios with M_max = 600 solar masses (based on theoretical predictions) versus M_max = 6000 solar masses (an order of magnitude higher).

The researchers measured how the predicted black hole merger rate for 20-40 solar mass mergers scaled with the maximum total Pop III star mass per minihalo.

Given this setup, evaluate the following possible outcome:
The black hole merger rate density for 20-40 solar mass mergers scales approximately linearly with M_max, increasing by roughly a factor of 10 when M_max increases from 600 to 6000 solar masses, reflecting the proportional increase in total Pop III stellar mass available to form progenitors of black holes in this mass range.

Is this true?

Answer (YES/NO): YES